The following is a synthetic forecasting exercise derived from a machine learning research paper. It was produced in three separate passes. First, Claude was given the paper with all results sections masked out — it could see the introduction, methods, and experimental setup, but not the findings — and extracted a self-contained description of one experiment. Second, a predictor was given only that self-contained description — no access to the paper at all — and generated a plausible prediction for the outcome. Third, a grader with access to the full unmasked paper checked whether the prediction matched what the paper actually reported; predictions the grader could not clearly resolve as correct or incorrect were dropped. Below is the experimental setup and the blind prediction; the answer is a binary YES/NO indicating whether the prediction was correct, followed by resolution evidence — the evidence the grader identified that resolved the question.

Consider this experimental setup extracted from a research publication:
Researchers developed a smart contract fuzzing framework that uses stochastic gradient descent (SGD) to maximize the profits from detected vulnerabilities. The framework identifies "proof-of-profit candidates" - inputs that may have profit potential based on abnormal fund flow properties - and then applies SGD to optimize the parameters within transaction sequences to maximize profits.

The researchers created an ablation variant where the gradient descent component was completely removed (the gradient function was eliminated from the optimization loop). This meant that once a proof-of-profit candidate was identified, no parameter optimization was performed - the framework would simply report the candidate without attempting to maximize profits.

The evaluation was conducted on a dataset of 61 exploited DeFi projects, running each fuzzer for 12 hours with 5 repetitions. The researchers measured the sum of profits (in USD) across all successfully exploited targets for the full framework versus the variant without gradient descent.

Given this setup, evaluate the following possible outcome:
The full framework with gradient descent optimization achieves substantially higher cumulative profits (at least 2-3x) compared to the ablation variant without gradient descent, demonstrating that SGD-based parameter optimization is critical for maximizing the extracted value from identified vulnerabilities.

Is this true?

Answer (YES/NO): YES